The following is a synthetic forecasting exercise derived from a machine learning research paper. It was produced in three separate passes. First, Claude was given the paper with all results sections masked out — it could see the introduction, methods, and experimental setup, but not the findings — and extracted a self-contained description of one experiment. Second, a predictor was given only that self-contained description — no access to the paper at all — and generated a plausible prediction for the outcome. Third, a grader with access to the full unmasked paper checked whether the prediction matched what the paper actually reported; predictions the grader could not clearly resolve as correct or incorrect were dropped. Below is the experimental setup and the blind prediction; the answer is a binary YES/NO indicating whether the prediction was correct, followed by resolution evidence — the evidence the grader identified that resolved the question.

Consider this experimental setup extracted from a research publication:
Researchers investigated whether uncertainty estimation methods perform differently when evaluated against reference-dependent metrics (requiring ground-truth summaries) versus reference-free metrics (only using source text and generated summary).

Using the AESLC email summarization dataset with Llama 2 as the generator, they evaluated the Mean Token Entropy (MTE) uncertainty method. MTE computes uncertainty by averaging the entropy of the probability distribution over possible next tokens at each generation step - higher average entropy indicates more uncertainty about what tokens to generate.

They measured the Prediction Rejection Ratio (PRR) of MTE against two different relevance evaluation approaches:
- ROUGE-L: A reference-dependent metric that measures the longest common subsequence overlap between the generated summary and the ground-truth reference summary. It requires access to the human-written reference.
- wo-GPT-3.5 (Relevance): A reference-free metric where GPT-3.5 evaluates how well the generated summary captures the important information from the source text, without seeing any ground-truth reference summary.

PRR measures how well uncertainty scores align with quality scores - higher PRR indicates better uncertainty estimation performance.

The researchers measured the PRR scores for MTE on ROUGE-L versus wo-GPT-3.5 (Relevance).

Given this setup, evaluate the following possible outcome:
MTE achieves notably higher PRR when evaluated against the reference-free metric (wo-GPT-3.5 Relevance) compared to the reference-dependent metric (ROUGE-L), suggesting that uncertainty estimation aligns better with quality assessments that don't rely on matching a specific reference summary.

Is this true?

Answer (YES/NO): YES